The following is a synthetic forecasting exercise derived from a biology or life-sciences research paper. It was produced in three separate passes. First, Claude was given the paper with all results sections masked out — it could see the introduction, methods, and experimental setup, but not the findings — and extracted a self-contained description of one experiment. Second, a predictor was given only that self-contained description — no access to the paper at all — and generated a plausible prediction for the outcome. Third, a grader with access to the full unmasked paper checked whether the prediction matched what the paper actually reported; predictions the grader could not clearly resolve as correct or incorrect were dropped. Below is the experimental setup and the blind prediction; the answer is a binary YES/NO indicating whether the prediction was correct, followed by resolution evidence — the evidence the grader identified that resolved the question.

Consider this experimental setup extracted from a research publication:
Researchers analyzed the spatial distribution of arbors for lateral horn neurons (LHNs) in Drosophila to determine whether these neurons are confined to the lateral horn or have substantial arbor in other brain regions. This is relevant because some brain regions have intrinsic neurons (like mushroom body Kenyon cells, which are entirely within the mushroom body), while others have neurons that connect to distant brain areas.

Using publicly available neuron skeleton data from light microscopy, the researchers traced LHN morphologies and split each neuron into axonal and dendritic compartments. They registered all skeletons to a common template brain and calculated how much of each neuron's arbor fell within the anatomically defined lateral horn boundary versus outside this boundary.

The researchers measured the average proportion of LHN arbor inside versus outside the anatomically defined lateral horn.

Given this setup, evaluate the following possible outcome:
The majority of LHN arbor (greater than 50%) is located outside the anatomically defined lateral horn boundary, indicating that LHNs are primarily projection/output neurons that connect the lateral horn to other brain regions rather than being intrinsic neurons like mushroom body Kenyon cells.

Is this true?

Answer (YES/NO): NO